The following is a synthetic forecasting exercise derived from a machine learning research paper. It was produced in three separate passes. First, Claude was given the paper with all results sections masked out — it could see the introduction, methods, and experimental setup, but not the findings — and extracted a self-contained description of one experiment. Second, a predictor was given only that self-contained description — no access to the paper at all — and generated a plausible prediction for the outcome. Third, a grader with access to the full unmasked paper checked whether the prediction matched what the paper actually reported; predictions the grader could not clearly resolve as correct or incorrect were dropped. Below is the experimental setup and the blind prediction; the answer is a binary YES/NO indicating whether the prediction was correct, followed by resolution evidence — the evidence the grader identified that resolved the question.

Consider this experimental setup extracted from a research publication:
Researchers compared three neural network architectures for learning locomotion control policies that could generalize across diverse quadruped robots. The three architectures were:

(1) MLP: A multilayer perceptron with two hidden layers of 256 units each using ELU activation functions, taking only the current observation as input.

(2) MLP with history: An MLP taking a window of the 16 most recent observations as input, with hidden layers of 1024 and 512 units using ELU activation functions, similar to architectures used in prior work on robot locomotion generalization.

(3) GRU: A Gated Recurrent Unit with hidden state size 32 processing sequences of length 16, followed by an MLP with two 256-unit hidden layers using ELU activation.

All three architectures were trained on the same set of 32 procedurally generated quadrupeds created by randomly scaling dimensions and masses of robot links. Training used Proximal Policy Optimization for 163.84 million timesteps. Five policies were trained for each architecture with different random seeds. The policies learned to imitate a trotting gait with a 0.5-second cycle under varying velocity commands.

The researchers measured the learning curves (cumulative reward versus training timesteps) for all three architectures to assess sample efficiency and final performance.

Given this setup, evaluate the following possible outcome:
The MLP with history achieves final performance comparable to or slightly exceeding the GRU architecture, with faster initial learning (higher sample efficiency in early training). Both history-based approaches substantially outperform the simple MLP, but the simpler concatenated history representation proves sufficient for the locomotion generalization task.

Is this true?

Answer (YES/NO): NO